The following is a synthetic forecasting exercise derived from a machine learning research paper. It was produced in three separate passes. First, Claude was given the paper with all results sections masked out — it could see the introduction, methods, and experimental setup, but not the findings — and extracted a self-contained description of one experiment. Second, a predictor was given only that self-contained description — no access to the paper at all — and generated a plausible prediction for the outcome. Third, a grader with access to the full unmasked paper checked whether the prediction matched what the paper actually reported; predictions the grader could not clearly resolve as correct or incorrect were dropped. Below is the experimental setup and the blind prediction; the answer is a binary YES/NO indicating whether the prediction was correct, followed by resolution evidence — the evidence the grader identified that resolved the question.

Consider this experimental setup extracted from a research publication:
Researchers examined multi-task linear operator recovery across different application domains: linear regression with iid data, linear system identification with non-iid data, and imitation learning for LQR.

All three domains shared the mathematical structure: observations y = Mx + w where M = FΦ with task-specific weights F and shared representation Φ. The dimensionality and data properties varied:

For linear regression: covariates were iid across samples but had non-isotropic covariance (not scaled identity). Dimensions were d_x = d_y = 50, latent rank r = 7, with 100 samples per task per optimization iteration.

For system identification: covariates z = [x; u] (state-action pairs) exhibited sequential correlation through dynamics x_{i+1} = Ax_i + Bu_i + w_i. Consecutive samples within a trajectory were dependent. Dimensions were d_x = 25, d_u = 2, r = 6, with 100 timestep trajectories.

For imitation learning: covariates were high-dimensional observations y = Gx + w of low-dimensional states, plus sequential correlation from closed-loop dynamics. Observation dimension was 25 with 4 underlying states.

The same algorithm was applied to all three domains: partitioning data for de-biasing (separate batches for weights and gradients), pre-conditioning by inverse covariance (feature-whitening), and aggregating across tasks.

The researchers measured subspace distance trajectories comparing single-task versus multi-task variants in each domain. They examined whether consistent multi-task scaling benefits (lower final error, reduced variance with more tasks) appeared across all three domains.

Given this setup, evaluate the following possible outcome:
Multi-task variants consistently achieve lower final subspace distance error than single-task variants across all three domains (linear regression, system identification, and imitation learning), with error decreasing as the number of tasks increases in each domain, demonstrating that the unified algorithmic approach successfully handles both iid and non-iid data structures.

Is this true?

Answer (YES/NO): YES